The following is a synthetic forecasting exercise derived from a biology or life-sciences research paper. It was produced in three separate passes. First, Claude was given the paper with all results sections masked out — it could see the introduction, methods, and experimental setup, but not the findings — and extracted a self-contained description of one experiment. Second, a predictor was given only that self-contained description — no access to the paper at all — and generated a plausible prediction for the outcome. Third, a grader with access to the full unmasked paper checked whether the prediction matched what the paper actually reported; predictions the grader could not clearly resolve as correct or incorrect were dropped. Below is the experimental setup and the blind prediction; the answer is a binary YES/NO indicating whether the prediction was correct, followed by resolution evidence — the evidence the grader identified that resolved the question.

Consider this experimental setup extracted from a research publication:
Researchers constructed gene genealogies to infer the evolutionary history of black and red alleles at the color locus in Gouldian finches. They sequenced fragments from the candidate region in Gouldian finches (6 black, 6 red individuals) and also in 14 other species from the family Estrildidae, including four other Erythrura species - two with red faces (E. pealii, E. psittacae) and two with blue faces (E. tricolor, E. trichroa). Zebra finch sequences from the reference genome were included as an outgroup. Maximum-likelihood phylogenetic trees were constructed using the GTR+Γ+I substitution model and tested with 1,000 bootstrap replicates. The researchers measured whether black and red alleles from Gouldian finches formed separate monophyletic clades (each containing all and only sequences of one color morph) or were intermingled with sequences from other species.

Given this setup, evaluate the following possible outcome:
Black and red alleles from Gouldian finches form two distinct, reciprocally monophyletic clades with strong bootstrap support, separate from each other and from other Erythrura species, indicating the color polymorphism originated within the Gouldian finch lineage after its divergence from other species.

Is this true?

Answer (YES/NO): YES